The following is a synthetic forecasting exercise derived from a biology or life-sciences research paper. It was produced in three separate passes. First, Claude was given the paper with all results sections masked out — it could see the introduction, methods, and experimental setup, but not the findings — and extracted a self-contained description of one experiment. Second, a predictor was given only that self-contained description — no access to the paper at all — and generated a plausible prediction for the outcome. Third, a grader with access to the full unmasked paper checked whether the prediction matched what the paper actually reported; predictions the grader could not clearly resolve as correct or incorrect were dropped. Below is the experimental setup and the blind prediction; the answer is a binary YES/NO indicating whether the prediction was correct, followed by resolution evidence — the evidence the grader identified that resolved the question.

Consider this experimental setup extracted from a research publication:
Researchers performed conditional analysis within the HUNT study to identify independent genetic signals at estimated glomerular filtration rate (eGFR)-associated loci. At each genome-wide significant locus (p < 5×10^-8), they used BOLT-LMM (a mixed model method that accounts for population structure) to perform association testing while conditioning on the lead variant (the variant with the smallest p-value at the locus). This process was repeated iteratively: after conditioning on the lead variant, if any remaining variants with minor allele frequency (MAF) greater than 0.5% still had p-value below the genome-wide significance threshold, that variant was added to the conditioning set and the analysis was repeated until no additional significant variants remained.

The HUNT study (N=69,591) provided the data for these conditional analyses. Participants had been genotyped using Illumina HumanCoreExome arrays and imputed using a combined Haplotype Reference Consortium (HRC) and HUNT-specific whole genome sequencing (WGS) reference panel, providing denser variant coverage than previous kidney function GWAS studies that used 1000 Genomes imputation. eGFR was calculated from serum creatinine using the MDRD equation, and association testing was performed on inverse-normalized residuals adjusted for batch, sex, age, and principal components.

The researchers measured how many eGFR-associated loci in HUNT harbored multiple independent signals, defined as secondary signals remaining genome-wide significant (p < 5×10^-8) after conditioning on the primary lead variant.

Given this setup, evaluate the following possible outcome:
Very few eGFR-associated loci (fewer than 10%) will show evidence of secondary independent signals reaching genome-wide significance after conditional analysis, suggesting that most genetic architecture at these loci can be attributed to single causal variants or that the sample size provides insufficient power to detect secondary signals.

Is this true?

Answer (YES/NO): NO